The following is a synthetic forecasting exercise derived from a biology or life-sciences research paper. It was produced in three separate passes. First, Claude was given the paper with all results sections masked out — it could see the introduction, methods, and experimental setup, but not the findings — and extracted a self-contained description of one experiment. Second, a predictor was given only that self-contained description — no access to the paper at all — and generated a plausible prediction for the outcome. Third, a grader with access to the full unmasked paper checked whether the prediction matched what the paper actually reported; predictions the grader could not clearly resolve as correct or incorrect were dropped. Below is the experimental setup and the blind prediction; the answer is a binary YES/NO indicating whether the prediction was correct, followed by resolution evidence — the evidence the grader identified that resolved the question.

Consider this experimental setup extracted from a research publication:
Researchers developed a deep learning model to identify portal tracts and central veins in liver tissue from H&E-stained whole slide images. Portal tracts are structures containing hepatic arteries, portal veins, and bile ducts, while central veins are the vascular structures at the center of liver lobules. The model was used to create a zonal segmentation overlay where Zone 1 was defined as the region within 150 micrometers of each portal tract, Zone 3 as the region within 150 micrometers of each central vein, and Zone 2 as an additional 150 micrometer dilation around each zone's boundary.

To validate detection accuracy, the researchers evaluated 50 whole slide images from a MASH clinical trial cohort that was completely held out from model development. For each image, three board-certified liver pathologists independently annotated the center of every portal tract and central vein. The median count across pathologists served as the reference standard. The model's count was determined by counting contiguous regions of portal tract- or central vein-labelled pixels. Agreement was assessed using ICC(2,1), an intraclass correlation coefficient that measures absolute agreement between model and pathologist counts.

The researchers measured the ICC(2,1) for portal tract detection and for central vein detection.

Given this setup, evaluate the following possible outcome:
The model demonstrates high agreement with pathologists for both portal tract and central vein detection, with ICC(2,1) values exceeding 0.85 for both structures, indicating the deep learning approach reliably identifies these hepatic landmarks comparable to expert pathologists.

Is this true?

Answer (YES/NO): NO